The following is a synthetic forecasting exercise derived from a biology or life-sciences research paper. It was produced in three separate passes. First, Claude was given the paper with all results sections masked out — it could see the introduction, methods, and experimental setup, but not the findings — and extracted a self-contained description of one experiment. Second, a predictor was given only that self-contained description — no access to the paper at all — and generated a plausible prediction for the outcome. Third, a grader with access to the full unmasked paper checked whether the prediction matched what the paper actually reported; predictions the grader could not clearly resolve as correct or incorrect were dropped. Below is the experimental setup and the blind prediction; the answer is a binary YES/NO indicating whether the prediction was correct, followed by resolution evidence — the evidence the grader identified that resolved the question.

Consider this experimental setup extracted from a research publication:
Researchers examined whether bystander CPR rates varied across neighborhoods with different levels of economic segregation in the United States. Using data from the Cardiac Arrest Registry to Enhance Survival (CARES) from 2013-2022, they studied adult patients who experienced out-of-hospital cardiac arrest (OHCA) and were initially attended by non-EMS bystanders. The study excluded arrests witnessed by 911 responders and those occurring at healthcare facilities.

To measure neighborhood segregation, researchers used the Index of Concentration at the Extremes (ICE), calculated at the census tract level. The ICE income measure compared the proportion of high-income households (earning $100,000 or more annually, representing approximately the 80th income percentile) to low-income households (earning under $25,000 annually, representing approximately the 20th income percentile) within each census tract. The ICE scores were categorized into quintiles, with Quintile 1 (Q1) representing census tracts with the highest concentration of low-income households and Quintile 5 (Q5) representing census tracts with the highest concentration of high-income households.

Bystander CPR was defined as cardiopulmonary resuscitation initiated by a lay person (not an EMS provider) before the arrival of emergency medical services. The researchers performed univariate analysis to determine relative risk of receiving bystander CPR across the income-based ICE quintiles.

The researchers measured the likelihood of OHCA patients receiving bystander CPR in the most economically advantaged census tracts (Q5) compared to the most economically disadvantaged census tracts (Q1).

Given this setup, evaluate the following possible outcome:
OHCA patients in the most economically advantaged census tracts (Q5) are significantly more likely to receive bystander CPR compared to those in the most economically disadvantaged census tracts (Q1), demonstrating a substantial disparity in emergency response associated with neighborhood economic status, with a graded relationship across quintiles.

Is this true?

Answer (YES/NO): YES